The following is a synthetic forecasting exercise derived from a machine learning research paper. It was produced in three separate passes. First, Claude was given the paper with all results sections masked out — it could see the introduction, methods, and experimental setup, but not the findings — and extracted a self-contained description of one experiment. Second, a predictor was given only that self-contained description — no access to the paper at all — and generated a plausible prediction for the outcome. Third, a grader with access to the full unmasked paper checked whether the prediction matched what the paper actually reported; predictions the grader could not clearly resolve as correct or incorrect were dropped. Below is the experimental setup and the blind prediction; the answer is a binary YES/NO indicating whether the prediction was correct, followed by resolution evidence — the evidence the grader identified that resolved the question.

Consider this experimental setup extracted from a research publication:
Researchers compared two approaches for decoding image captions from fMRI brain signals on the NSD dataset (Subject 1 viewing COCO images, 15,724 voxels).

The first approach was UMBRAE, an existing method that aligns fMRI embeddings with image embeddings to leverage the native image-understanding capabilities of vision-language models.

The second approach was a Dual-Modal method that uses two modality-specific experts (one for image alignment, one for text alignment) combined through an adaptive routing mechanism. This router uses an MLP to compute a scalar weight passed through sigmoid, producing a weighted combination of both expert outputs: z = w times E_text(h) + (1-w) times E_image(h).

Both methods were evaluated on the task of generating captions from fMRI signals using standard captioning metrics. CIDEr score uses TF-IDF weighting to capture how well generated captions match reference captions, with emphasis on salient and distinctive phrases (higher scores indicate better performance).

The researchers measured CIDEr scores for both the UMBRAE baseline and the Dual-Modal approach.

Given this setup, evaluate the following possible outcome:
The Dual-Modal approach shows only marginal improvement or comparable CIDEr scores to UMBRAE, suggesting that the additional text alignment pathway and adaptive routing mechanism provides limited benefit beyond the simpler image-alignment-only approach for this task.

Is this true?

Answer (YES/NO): NO